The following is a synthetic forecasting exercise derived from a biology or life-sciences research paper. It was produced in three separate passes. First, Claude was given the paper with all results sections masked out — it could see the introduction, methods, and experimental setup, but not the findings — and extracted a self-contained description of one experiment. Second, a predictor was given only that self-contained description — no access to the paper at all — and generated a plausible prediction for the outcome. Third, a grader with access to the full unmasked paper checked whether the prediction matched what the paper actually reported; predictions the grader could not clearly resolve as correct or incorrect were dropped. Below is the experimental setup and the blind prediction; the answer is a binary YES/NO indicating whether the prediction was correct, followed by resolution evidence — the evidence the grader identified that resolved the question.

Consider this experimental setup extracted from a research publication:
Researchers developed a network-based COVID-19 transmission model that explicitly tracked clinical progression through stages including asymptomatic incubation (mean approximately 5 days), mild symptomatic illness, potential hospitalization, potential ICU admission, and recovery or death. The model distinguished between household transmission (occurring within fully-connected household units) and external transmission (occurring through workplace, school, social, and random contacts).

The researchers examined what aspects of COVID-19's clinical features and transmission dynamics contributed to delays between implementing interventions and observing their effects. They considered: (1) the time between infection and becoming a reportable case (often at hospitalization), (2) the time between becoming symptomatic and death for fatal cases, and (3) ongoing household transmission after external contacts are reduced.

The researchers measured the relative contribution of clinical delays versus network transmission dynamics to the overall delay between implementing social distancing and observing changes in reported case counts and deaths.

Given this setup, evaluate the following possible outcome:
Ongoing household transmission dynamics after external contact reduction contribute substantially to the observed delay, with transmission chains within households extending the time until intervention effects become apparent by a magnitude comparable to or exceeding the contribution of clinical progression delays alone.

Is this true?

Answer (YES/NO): YES